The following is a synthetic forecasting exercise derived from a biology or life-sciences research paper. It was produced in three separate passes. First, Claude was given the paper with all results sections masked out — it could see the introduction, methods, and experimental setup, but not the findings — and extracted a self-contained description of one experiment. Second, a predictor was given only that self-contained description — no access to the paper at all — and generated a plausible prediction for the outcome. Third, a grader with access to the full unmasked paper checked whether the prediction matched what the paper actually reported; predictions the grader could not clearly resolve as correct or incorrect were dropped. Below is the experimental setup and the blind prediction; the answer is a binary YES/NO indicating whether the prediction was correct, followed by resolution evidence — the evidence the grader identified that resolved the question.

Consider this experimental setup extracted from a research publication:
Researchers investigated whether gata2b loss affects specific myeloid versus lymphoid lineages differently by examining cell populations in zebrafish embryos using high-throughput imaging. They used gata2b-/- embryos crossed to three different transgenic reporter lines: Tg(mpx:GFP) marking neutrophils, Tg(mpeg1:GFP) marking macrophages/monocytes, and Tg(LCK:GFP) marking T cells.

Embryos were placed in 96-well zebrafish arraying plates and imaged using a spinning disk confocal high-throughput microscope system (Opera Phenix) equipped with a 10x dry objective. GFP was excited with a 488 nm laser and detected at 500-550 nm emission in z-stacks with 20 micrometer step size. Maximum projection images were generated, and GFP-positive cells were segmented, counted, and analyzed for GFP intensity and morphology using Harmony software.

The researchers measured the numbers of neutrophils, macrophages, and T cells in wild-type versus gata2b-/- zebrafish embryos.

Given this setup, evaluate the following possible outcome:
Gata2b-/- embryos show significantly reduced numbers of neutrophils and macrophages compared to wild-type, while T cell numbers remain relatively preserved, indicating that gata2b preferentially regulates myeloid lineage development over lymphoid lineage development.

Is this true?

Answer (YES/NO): NO